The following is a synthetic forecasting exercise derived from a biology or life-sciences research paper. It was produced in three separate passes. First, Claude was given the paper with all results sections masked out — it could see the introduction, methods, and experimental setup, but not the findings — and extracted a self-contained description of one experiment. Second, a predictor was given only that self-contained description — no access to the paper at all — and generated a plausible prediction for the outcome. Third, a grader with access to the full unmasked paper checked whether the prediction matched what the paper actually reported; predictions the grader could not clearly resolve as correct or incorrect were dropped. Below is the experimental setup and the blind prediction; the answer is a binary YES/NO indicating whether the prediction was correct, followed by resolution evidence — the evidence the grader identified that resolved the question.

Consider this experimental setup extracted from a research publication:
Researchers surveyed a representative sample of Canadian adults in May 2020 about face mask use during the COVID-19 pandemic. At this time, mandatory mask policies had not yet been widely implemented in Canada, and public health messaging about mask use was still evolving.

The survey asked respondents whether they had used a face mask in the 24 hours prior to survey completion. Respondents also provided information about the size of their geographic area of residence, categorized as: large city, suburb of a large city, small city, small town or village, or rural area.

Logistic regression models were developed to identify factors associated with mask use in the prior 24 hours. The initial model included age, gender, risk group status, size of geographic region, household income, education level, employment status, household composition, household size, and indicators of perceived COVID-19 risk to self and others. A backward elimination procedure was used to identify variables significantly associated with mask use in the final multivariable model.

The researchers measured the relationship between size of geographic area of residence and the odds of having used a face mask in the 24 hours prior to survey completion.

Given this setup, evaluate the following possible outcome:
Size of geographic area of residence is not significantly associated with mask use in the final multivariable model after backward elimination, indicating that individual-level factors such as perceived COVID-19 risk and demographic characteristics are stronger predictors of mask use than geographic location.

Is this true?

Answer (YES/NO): YES